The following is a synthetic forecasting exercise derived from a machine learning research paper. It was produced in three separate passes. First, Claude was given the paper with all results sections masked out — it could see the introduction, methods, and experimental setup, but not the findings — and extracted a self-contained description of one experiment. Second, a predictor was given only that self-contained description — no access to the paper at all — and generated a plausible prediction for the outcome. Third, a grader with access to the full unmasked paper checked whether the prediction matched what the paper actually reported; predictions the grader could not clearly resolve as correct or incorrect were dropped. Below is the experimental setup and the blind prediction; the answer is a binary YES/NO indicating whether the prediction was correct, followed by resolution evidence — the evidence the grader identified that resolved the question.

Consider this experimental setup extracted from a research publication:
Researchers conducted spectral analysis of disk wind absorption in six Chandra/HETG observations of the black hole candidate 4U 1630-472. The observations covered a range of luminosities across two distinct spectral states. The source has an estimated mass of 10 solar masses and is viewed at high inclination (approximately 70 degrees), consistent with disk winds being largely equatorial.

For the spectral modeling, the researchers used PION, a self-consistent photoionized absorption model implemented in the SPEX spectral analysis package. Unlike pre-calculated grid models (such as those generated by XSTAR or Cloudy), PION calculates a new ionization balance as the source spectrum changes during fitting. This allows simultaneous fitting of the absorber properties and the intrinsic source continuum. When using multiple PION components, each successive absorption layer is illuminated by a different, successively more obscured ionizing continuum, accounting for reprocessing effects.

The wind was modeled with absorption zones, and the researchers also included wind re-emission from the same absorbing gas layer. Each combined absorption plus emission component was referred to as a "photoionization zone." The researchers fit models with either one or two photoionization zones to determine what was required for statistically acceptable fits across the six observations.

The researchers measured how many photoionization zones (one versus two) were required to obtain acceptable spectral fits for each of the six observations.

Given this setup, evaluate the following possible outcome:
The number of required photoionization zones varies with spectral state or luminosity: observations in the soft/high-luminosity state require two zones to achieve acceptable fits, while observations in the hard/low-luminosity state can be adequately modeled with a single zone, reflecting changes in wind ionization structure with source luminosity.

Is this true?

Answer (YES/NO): NO